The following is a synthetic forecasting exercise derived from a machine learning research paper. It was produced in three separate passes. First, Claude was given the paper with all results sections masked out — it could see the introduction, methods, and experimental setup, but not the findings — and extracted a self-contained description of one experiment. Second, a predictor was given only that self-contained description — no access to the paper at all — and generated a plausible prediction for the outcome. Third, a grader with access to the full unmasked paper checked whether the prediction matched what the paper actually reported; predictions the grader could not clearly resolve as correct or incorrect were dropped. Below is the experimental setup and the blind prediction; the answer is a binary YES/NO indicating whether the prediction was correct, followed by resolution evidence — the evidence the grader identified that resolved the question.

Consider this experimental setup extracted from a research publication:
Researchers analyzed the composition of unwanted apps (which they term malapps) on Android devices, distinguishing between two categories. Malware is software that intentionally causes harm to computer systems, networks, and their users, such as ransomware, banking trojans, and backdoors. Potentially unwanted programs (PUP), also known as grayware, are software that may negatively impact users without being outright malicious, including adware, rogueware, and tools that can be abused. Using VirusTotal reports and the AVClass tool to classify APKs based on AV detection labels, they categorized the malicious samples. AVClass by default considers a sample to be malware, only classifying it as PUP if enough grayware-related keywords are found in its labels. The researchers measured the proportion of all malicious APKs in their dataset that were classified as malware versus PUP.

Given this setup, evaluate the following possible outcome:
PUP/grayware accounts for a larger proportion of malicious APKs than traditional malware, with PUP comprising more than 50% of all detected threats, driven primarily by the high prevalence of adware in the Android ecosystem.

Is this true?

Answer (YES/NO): YES